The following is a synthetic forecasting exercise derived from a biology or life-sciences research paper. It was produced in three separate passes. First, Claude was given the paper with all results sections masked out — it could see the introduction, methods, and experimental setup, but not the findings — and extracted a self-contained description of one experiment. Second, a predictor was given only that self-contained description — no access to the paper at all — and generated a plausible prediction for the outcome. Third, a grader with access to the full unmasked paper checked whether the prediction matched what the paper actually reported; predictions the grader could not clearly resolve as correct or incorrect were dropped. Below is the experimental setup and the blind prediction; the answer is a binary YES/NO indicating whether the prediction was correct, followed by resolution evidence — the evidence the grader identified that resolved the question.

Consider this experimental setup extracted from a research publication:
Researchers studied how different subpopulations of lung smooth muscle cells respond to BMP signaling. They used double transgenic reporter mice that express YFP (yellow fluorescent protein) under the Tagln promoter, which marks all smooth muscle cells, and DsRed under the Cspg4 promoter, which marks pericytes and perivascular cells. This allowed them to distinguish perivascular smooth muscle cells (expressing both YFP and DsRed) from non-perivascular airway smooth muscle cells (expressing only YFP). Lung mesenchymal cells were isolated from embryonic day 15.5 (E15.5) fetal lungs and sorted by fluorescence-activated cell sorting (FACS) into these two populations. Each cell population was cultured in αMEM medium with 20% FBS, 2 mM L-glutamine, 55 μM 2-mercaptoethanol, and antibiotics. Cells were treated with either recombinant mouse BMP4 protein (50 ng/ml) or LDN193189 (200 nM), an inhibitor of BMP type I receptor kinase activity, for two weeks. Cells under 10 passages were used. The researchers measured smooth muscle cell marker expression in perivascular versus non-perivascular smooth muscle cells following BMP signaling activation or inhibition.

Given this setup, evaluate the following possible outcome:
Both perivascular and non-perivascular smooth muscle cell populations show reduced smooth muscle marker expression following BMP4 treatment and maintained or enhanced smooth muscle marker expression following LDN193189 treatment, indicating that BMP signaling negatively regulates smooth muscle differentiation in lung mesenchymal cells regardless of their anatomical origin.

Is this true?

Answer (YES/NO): NO